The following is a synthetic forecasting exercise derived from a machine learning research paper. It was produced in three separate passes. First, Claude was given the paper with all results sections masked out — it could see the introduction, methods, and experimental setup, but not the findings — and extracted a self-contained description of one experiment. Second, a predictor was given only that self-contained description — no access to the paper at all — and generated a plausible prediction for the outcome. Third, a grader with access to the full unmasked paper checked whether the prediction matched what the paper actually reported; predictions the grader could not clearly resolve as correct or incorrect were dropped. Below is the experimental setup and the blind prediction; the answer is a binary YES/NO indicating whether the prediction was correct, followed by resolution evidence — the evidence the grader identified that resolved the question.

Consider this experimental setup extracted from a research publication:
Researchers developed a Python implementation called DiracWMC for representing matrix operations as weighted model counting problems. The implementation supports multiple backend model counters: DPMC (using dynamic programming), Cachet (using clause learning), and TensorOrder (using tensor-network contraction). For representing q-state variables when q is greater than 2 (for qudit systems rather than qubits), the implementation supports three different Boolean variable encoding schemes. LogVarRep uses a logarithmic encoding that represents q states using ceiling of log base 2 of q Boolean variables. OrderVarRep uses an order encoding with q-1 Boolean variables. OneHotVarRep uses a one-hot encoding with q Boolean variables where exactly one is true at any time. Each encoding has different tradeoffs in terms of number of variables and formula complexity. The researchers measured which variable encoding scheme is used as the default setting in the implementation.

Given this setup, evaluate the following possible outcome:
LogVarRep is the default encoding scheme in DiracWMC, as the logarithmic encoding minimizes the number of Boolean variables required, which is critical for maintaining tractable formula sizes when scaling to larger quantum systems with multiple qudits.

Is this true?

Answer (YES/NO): YES